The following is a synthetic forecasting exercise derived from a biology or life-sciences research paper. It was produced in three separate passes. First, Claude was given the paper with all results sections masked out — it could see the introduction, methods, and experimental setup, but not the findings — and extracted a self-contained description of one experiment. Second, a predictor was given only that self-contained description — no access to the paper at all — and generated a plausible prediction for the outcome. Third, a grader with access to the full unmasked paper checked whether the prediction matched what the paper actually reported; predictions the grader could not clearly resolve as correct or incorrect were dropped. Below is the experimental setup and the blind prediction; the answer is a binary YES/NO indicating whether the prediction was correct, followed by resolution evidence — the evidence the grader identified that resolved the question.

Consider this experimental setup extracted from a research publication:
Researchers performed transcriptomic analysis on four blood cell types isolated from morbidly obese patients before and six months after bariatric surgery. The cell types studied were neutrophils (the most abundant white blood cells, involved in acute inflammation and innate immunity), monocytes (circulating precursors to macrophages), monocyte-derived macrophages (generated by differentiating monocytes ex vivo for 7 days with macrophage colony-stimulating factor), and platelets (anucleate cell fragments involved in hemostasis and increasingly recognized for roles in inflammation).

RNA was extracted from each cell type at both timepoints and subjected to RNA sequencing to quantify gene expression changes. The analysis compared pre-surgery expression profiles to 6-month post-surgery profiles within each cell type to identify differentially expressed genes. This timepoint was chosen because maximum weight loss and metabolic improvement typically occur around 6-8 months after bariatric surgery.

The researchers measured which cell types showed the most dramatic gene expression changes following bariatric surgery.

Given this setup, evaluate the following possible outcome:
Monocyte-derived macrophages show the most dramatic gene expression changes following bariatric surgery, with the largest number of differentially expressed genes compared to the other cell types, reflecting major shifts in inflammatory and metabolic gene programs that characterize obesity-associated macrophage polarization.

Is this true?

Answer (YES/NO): NO